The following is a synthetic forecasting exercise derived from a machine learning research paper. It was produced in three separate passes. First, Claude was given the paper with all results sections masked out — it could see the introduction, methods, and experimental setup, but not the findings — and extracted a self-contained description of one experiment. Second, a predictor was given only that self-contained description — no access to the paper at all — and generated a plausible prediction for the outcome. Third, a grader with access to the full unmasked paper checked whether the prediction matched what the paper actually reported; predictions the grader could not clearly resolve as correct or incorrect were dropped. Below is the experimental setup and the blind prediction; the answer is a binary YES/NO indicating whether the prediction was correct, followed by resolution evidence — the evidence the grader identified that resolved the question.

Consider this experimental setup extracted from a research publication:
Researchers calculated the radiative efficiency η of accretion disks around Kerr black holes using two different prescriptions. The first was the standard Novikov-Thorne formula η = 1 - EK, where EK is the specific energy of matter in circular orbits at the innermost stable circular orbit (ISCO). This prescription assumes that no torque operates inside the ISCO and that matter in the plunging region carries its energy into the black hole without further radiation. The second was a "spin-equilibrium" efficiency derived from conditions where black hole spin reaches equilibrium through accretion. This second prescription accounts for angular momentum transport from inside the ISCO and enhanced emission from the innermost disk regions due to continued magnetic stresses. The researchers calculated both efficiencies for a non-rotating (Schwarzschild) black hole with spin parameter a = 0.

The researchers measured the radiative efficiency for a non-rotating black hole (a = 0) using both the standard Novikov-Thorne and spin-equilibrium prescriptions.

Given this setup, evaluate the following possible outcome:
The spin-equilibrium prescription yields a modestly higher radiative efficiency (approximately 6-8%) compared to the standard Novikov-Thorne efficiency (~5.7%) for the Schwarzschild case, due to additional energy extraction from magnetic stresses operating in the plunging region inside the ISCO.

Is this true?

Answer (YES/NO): NO